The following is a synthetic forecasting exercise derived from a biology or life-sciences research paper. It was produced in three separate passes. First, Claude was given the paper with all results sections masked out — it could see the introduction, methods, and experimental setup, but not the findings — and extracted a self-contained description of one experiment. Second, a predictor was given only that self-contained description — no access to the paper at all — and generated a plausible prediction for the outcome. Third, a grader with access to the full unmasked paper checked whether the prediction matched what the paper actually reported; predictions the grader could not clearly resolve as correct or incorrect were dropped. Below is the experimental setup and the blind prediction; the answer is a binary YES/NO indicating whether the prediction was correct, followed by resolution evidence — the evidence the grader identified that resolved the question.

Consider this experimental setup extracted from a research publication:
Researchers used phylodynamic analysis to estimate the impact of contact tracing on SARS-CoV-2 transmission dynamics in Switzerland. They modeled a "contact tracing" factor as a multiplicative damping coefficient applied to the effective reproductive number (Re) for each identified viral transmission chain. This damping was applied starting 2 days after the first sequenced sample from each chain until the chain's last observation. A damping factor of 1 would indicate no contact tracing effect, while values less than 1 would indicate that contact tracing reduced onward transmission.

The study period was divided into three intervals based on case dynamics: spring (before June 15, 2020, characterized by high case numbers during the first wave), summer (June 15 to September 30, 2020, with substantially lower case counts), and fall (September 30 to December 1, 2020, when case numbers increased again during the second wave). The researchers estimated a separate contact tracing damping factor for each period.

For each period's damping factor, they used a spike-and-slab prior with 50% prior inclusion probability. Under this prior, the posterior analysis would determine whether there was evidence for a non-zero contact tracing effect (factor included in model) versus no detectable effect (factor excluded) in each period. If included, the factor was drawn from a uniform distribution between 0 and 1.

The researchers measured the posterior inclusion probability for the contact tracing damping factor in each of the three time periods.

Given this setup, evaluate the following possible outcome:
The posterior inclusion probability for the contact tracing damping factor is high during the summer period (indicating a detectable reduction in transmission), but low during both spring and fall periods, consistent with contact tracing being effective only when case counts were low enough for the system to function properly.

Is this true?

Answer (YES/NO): NO